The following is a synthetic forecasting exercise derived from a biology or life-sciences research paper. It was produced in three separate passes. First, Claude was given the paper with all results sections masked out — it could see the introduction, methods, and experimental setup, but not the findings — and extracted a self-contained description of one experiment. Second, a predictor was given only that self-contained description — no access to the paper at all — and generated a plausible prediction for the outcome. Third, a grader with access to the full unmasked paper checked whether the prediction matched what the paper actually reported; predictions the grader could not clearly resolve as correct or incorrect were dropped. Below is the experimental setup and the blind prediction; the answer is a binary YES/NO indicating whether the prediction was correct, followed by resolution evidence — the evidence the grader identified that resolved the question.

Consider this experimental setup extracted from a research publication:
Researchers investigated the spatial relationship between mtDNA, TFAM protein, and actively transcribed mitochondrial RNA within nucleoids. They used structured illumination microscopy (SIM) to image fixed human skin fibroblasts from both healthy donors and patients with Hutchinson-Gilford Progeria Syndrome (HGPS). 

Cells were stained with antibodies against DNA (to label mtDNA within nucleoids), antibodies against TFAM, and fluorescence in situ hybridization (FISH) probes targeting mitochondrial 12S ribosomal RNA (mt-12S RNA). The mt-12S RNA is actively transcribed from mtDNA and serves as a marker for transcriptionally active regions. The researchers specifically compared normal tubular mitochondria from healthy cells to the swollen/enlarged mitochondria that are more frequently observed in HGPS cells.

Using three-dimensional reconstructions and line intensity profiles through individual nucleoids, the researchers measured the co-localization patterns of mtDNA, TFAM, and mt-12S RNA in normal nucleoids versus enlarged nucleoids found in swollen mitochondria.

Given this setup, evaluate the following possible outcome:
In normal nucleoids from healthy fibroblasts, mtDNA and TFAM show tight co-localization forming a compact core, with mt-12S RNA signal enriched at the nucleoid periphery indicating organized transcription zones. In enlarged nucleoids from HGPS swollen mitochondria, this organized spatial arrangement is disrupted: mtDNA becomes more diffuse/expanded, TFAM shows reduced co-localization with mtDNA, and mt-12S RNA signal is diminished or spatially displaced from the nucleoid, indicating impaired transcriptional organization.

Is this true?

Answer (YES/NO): NO